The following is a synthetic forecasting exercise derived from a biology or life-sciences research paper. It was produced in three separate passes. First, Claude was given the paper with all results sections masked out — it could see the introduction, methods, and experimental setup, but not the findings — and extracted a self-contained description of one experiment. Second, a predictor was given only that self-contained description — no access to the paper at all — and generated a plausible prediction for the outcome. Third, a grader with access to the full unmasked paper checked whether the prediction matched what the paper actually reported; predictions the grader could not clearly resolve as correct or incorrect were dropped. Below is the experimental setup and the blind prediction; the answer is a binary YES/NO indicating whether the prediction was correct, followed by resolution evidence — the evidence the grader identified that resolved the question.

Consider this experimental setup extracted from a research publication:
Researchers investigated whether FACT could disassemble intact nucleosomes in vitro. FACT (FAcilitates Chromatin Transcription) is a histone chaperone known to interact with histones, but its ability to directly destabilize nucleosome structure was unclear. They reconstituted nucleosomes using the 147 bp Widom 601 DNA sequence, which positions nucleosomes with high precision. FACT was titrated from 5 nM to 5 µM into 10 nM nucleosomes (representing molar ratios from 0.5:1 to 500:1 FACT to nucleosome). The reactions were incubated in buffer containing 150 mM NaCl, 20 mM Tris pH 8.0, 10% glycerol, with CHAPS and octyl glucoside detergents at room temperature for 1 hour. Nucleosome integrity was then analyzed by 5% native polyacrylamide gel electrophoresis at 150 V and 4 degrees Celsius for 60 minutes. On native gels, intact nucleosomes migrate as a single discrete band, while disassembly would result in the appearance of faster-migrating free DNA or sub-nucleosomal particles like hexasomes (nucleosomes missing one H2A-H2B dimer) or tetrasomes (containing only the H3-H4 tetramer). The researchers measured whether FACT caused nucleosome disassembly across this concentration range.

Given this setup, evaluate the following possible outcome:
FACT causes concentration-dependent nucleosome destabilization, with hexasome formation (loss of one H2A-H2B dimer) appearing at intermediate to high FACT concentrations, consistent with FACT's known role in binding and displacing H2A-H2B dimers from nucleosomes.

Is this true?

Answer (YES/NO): NO